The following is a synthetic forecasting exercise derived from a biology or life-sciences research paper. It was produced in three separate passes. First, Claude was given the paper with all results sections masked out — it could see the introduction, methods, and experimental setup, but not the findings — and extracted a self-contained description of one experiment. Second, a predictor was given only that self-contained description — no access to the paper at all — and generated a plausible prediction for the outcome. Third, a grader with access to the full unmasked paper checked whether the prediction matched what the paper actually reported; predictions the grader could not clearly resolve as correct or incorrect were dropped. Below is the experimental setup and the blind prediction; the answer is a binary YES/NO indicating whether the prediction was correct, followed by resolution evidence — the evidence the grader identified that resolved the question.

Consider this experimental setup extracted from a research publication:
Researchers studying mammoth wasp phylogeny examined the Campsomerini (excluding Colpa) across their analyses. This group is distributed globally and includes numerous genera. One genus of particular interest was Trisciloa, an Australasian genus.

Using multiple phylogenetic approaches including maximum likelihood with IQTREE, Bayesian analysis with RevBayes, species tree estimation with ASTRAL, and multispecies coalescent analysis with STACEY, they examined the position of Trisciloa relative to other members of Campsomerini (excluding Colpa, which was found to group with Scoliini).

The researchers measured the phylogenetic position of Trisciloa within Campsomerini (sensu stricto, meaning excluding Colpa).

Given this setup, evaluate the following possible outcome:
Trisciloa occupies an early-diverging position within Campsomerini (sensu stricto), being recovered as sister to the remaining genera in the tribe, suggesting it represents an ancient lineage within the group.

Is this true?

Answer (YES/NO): YES